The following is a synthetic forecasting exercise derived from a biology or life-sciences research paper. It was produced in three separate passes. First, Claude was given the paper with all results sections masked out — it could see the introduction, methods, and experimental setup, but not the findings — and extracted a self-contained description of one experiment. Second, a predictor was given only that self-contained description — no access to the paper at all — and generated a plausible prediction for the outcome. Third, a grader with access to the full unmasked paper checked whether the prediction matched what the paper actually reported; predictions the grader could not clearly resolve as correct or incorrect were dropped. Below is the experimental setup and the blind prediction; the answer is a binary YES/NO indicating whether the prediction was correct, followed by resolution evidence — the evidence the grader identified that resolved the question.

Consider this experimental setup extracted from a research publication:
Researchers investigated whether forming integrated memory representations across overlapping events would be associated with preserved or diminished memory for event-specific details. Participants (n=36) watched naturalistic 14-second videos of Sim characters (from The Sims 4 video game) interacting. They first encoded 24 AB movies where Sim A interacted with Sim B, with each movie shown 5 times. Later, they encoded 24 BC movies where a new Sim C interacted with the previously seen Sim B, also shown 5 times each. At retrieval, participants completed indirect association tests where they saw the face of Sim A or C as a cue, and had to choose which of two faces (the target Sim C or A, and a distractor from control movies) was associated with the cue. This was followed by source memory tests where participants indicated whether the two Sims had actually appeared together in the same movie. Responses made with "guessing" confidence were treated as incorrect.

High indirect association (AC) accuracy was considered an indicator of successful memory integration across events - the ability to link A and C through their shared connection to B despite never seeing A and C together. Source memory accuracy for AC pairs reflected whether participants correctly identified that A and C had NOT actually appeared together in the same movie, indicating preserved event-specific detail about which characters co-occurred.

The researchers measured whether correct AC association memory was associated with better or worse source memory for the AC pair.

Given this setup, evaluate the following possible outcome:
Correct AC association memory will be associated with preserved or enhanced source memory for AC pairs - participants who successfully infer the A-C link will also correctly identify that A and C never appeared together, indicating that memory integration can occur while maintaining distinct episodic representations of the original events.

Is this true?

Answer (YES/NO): YES